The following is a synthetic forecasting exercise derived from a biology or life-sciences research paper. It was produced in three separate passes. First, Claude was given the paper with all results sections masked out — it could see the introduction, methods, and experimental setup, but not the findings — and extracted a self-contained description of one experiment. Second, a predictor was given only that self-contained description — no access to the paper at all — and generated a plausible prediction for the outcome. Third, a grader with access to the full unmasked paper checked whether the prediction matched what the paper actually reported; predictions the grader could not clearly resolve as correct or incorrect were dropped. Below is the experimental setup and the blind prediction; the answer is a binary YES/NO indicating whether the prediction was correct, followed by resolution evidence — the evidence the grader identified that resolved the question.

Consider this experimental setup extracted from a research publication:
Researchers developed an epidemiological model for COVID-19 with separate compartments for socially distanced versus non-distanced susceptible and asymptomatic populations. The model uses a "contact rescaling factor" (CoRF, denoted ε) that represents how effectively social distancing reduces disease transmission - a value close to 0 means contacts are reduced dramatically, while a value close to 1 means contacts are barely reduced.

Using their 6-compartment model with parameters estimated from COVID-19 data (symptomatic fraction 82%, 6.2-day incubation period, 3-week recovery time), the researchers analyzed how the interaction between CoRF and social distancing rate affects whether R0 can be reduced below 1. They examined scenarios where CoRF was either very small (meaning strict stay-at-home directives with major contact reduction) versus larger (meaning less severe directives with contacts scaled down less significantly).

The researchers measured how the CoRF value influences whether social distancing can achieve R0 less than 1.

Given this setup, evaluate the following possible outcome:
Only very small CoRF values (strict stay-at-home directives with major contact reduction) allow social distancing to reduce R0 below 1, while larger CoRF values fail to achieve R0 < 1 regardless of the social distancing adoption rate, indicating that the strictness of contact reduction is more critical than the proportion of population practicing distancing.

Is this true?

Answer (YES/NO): YES